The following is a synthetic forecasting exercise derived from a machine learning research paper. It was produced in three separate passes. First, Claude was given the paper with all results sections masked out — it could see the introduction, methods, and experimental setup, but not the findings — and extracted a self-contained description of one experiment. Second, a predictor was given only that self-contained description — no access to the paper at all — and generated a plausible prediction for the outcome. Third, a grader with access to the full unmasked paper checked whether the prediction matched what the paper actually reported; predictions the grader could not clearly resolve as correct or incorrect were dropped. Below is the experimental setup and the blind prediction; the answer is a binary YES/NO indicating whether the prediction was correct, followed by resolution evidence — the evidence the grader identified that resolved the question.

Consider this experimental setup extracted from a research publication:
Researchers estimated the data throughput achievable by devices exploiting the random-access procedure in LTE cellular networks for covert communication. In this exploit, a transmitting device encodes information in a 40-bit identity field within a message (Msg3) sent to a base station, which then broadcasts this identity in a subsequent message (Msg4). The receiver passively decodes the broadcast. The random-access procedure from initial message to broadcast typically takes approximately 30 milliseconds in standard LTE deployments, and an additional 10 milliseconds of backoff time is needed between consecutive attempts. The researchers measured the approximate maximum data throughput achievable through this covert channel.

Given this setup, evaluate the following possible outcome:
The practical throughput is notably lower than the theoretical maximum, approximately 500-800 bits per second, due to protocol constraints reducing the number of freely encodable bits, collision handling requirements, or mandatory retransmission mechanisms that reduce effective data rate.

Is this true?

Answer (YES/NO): NO